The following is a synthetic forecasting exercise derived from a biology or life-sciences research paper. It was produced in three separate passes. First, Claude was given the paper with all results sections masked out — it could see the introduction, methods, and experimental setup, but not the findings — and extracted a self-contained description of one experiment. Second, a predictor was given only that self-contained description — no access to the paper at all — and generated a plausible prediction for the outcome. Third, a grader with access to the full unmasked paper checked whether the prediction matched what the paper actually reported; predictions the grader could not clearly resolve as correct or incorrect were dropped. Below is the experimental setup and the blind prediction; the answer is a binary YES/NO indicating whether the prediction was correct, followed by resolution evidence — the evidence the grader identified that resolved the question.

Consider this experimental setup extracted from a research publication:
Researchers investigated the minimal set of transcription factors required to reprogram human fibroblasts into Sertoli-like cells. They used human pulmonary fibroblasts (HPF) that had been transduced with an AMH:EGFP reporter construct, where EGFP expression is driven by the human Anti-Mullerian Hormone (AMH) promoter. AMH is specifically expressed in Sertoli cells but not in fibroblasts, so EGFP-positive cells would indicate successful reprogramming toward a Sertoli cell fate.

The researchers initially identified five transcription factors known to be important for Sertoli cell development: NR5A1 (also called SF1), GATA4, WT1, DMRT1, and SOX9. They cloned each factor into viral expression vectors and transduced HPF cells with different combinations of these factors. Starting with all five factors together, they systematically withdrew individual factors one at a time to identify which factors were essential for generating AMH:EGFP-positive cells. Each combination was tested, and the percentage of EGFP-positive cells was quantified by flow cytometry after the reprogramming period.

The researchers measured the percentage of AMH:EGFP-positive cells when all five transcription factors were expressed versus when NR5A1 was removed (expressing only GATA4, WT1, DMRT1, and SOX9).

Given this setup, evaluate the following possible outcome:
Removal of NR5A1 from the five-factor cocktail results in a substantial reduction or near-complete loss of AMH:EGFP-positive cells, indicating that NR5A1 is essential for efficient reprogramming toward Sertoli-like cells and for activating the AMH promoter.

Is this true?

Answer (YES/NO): YES